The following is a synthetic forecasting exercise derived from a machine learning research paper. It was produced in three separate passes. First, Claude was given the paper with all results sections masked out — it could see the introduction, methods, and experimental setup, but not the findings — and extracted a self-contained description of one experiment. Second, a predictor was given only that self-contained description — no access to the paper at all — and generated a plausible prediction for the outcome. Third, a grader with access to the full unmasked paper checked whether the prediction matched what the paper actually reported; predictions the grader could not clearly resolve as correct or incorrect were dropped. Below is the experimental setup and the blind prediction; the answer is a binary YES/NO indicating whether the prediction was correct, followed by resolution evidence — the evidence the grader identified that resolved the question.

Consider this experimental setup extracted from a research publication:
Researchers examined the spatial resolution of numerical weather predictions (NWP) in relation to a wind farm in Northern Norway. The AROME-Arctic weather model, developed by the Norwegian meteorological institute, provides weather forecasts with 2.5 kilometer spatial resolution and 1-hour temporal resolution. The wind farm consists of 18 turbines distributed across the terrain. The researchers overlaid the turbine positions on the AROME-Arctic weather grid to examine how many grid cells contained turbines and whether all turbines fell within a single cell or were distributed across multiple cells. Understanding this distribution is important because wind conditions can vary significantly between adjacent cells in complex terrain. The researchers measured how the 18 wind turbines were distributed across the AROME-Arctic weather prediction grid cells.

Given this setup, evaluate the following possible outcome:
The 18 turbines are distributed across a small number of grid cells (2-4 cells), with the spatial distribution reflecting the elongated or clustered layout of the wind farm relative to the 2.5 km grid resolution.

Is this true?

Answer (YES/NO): YES